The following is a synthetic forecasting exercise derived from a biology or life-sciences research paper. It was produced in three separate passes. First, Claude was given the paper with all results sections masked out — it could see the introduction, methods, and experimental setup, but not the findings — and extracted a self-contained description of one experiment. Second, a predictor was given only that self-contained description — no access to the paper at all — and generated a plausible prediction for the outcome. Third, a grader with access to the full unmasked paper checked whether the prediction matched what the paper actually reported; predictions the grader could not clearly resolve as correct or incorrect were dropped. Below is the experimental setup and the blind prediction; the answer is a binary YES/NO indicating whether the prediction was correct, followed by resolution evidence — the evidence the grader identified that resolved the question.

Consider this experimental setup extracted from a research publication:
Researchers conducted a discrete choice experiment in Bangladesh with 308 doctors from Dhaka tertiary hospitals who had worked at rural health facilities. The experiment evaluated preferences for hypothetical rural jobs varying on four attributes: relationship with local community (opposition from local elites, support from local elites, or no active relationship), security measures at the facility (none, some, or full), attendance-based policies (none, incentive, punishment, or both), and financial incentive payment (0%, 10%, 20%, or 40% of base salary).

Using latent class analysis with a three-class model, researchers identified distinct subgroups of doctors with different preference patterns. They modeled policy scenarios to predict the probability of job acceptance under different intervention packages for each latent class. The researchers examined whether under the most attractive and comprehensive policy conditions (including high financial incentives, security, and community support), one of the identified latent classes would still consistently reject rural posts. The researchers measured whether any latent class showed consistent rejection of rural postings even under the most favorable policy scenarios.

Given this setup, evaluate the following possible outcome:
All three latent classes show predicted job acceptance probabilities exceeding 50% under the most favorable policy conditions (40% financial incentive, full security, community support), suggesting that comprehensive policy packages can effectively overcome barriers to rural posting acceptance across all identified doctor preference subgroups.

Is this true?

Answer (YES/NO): YES